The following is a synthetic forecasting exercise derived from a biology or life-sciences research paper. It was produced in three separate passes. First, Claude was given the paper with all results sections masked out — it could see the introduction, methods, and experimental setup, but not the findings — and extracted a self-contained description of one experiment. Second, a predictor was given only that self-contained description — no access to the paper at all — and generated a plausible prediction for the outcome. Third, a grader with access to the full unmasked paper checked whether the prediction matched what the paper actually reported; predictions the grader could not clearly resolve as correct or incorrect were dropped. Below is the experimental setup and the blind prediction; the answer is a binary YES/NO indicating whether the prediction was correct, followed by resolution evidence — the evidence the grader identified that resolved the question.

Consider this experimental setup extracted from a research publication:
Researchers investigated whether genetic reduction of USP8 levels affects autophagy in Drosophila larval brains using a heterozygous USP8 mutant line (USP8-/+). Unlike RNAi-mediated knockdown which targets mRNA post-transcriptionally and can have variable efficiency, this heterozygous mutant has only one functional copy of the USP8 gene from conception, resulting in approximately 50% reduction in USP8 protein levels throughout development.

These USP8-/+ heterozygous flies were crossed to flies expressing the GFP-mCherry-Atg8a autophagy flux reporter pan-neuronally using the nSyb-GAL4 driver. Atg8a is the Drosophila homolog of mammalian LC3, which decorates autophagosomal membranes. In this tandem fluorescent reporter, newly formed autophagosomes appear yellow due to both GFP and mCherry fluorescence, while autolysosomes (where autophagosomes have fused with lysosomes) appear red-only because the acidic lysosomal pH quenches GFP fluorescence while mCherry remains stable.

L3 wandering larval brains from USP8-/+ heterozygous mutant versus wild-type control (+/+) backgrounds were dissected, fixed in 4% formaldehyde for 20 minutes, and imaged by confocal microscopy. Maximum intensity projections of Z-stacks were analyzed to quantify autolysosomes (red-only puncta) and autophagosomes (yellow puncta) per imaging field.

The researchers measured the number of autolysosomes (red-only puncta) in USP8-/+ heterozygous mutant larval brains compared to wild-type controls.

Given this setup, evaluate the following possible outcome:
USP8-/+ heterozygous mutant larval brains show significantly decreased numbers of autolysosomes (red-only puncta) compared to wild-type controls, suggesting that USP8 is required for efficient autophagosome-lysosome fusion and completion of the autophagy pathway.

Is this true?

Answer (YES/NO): NO